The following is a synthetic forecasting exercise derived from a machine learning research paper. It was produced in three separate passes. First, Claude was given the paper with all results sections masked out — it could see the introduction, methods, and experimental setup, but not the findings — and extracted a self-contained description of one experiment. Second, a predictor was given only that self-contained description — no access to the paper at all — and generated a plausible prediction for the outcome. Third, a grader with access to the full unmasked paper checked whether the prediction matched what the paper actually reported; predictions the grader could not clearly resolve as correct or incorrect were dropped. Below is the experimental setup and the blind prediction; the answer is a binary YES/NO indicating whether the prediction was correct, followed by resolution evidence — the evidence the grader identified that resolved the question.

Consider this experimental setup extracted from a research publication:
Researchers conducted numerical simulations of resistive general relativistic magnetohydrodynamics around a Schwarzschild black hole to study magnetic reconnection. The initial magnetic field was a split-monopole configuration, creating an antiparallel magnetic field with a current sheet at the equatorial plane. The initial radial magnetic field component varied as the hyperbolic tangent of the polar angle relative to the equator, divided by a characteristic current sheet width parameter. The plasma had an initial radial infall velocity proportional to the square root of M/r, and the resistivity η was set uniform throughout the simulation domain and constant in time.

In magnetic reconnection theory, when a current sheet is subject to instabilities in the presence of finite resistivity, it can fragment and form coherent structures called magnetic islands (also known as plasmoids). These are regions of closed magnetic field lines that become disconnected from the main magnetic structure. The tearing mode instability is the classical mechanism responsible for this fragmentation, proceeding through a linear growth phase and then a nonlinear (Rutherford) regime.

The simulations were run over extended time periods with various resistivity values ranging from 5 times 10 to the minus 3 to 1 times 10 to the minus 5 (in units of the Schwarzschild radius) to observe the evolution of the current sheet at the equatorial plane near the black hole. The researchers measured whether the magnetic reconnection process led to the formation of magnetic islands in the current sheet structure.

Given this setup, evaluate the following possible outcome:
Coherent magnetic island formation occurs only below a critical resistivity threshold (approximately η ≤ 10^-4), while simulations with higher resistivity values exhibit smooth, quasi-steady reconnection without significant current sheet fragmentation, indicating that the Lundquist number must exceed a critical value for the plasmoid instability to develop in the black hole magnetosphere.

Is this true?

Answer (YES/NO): NO